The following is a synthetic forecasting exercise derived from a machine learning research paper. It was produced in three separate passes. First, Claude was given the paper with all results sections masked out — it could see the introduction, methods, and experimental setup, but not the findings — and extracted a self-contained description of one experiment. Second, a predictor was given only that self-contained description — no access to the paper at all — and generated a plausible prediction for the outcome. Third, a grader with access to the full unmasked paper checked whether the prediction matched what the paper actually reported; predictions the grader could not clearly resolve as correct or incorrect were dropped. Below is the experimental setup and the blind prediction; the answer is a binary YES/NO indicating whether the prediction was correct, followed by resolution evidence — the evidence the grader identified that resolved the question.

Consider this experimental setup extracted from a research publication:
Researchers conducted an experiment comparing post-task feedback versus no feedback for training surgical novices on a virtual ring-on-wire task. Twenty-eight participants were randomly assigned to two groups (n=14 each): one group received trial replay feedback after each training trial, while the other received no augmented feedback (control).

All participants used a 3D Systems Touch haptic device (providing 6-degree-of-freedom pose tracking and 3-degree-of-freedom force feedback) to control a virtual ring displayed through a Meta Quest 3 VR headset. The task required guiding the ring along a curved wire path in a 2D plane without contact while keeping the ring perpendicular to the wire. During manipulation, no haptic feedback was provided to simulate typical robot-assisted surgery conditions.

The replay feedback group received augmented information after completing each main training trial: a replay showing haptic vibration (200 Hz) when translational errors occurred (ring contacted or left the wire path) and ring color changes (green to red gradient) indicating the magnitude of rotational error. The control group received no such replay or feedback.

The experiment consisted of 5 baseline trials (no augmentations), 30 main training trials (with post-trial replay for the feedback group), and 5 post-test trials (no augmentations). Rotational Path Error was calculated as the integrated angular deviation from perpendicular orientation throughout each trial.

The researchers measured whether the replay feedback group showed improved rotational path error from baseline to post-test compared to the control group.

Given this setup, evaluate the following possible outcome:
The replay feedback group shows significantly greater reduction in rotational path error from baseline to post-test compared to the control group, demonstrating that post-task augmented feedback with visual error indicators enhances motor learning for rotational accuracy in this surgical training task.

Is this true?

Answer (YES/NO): NO